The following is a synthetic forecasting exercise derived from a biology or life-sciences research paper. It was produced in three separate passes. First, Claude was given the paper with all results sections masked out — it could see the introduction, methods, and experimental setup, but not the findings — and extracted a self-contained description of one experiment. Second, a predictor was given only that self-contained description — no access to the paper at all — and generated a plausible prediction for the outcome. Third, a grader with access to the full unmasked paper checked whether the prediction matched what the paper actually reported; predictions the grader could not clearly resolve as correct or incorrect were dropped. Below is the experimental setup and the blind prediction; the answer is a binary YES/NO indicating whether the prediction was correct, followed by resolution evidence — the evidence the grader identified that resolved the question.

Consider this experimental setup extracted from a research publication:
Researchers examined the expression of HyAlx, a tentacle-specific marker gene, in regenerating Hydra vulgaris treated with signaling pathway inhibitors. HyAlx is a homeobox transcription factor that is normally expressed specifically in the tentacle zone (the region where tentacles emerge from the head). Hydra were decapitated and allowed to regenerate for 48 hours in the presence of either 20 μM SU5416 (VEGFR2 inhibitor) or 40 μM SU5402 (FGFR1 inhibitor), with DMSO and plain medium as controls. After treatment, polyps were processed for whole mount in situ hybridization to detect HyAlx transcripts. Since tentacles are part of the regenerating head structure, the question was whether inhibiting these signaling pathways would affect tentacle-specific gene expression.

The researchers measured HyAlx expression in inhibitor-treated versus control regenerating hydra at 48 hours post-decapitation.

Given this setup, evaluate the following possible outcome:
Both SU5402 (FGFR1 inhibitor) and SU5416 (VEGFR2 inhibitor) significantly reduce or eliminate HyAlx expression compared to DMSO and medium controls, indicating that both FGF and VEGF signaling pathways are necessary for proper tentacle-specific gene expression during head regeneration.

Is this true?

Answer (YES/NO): YES